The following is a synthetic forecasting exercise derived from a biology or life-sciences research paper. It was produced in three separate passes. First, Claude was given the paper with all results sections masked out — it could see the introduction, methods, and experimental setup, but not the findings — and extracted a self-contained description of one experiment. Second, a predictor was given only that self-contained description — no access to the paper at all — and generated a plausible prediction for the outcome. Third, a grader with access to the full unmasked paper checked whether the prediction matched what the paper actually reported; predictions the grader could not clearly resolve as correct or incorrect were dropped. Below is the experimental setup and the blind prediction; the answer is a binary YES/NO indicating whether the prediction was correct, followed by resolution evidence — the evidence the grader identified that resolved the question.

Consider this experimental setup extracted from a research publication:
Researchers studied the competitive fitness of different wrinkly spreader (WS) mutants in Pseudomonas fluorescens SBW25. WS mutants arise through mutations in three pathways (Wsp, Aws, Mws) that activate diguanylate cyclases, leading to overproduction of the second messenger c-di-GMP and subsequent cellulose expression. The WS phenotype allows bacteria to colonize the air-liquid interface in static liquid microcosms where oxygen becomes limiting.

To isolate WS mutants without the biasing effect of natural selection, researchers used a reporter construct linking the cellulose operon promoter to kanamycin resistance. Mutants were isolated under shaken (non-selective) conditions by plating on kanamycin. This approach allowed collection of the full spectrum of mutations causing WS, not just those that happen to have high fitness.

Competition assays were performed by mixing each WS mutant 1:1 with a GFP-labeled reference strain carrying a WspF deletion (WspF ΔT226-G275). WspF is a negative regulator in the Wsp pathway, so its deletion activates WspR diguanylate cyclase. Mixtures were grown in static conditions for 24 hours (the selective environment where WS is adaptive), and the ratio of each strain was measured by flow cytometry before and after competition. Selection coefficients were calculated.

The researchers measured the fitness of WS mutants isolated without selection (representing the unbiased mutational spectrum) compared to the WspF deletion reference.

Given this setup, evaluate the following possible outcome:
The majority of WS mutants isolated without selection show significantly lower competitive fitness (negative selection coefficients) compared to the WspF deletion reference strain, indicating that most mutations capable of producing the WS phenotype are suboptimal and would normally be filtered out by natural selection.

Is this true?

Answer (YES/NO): NO